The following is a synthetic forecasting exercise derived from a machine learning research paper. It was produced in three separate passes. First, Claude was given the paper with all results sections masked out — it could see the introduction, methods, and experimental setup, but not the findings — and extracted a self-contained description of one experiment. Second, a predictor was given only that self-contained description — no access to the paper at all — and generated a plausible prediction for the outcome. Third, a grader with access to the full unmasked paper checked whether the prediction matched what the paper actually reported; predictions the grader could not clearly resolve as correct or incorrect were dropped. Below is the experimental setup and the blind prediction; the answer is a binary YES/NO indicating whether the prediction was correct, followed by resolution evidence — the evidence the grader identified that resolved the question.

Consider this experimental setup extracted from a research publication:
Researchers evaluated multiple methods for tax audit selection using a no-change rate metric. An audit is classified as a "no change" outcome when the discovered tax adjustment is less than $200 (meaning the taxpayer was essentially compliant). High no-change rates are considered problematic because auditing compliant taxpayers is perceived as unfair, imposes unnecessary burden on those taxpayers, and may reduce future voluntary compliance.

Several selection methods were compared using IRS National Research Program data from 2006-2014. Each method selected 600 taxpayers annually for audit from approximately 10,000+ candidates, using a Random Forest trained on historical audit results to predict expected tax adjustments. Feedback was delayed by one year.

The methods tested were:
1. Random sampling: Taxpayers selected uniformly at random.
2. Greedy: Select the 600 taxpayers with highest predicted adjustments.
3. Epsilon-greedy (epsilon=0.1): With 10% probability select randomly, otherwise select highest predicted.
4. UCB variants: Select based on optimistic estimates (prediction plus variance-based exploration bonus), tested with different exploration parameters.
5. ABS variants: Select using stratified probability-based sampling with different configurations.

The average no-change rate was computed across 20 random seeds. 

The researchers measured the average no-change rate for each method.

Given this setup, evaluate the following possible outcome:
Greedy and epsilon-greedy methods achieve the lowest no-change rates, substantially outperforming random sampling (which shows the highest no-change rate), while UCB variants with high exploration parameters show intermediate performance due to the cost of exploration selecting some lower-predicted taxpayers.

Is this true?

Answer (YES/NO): NO